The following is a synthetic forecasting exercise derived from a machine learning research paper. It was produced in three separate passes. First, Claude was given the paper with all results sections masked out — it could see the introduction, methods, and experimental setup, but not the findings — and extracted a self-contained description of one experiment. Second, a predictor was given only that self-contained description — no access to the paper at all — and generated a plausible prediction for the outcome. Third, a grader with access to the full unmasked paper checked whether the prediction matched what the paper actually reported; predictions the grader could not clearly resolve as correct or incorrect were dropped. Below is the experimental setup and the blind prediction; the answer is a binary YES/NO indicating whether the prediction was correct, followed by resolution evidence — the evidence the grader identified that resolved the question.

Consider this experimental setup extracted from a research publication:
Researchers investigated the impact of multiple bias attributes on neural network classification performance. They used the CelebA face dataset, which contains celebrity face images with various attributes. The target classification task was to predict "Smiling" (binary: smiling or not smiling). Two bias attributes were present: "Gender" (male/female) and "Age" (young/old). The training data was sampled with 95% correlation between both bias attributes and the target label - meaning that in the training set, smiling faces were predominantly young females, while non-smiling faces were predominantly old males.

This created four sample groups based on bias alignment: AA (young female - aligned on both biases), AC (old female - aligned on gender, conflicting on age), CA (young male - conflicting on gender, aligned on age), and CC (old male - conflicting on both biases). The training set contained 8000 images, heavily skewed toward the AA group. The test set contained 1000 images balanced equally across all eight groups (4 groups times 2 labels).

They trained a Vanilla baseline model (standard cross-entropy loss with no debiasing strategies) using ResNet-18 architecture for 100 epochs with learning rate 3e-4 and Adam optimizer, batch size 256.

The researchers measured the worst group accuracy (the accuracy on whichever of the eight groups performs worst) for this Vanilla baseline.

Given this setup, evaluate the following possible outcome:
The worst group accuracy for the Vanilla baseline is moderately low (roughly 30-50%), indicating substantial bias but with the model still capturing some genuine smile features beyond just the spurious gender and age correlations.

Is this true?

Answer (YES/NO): YES